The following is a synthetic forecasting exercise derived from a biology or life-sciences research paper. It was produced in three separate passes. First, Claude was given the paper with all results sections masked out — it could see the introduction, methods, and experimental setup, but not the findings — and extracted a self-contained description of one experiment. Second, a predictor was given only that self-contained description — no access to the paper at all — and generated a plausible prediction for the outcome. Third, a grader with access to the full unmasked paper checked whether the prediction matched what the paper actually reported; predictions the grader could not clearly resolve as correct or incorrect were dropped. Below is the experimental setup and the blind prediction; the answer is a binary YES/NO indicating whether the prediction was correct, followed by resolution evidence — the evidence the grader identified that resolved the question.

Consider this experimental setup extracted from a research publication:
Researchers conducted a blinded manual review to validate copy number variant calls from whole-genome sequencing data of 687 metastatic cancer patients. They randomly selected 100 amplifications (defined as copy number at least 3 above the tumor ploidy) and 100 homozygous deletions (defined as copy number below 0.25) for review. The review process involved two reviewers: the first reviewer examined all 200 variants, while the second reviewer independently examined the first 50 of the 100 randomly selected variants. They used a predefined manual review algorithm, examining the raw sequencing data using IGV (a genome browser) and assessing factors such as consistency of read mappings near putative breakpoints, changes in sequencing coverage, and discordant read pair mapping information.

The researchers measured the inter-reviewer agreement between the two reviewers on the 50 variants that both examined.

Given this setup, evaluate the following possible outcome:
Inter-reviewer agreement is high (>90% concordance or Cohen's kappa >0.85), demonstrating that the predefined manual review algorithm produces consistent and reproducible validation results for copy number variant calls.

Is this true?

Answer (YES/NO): YES